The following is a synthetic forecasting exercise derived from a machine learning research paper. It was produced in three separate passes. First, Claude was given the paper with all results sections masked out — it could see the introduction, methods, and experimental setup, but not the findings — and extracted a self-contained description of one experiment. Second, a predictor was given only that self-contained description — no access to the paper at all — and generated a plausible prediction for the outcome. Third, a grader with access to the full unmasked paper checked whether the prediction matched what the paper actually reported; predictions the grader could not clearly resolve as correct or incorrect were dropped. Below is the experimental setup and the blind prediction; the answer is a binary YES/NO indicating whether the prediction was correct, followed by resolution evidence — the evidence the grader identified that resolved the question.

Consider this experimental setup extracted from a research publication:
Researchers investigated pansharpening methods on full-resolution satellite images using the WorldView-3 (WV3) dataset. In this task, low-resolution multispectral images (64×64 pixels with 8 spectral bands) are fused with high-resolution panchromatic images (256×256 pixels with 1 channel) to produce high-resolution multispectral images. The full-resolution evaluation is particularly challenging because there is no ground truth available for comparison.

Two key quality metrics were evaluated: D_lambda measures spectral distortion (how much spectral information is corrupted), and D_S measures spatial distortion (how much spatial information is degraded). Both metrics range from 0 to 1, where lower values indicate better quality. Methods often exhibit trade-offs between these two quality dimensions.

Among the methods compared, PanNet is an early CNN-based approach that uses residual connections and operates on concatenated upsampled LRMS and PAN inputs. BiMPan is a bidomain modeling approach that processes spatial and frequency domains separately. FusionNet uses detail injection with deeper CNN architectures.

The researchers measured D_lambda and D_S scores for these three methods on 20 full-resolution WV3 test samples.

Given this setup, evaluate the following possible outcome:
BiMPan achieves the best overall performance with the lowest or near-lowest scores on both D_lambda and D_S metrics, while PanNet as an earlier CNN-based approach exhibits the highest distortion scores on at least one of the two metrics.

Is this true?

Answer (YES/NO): YES